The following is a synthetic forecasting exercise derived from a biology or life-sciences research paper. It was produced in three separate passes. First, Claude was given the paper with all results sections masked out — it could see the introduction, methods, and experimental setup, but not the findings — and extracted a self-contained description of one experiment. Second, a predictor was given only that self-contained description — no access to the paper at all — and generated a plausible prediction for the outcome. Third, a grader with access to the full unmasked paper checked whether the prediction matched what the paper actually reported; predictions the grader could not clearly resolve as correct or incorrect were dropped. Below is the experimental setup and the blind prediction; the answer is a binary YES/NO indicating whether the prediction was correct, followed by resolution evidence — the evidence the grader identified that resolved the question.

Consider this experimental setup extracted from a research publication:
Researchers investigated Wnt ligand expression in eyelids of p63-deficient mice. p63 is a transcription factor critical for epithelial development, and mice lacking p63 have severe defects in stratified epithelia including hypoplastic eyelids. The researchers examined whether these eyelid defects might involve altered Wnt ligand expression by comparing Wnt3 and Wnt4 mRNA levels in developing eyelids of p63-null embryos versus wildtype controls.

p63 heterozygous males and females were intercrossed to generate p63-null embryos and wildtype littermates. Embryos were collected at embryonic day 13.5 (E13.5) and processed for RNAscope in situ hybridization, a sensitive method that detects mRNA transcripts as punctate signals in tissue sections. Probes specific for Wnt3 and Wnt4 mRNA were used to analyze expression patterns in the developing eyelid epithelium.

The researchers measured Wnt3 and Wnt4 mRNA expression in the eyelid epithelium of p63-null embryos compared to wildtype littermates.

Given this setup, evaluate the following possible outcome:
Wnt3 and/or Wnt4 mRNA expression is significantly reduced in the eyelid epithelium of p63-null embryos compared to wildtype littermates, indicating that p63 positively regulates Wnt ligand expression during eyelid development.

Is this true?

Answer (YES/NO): YES